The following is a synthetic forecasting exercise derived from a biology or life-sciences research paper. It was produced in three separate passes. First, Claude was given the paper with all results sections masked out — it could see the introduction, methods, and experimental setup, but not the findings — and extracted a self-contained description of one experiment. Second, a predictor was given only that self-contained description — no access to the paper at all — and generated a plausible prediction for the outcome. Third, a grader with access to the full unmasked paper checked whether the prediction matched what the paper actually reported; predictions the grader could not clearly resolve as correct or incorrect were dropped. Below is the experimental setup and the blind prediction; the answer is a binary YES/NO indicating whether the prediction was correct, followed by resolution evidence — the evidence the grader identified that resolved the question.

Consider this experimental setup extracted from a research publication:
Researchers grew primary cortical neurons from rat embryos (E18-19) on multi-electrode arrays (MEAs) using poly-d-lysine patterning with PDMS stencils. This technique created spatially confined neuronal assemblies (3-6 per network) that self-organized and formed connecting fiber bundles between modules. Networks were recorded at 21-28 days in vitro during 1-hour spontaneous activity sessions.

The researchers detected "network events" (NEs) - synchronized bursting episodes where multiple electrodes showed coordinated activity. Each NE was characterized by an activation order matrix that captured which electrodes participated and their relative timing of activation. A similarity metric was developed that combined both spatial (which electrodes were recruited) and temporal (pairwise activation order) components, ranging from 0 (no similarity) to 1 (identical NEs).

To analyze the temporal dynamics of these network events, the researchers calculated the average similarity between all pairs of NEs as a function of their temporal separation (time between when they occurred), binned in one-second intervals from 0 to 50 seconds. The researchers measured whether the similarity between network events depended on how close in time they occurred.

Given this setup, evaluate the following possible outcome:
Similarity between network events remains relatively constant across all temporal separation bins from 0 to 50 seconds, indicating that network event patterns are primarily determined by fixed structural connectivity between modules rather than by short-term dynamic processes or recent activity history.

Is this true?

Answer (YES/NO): NO